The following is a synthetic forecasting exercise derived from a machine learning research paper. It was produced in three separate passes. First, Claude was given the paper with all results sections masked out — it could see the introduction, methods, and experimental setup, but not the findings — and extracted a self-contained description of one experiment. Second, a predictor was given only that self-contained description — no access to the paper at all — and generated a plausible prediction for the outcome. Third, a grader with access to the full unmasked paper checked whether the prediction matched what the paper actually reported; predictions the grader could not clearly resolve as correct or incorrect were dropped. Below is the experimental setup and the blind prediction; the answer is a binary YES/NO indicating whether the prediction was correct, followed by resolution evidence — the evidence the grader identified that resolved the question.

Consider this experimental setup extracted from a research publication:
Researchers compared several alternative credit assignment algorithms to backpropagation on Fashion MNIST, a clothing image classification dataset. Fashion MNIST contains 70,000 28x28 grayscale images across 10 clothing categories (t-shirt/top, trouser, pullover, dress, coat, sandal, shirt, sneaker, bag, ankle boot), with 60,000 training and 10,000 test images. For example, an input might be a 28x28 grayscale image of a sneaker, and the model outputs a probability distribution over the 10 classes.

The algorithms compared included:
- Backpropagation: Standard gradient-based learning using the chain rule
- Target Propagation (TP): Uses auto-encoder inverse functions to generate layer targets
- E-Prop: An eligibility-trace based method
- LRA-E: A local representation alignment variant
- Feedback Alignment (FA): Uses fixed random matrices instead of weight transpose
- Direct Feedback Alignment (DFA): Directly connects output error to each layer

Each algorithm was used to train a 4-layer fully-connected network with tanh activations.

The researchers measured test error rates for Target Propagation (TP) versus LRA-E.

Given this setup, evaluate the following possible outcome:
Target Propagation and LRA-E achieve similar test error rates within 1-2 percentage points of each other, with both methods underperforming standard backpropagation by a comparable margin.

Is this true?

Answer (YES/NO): NO